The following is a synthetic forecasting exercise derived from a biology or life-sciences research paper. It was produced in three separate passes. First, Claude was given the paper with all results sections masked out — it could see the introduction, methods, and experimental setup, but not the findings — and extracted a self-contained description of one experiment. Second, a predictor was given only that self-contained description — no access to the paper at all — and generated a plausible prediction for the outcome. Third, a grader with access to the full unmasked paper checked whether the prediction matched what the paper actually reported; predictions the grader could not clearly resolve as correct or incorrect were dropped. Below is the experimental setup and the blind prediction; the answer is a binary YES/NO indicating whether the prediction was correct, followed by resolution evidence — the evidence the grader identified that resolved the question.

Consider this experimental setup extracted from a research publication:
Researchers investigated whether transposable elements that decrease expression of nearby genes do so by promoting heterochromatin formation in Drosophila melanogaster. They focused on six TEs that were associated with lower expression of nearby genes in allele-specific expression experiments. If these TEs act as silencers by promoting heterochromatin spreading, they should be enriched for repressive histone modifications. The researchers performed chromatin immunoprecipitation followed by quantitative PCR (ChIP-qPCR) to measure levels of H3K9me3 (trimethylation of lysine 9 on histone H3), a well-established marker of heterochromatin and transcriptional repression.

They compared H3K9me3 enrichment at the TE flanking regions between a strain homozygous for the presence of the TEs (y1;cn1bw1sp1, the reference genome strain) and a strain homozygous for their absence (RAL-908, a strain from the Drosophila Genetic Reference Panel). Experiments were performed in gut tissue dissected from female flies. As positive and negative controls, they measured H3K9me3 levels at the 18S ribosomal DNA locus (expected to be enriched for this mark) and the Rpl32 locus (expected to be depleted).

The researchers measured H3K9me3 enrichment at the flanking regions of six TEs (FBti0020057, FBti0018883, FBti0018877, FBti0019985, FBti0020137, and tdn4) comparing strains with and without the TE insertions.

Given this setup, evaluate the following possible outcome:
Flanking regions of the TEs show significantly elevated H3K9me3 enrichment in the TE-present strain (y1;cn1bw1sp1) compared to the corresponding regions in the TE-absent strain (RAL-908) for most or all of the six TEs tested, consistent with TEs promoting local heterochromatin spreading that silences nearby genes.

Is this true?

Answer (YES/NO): NO